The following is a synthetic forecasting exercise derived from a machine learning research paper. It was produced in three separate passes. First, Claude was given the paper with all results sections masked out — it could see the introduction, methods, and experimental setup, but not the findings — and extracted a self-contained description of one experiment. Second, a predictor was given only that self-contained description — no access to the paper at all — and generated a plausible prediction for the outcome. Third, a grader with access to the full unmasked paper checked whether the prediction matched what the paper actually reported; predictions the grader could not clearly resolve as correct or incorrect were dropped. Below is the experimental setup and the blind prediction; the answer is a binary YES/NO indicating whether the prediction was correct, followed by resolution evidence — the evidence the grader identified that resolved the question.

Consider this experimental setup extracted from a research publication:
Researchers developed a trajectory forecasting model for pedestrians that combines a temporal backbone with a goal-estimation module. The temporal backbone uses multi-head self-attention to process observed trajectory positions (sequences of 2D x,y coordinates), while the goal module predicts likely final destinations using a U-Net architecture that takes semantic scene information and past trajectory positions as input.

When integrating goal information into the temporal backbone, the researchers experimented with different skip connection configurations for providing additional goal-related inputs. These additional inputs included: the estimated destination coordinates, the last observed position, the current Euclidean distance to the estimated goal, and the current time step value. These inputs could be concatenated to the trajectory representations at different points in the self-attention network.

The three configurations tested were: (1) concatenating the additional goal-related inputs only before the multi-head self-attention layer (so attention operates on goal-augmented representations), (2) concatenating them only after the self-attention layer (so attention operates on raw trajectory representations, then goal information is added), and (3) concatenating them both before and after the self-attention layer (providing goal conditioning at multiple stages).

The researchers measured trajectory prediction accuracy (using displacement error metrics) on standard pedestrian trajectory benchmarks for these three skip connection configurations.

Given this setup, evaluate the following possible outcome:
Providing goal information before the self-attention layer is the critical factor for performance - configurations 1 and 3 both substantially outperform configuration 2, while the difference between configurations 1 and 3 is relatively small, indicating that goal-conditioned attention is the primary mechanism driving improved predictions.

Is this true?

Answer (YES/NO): YES